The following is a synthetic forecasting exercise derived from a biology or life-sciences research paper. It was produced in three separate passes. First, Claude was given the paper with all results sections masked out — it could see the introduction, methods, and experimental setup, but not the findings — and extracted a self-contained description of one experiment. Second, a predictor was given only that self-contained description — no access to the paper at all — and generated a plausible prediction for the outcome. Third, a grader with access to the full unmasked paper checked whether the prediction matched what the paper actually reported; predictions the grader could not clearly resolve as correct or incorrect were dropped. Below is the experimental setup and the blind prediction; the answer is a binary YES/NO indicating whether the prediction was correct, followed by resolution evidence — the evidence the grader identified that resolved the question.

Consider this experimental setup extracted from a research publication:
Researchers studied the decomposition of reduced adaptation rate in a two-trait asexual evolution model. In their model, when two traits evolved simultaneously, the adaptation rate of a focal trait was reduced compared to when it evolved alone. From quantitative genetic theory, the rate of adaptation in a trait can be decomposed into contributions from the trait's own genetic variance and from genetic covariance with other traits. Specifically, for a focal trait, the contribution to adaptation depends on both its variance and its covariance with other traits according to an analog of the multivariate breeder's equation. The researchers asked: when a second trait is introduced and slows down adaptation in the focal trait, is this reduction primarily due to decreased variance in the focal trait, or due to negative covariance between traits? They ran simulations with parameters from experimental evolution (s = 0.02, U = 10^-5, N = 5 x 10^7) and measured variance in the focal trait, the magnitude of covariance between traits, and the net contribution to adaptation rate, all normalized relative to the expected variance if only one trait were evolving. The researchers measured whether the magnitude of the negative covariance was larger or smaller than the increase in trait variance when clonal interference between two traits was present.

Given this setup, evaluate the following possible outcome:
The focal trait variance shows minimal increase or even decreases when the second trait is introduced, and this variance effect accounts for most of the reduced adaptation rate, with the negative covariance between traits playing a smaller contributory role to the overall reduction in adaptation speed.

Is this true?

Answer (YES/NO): NO